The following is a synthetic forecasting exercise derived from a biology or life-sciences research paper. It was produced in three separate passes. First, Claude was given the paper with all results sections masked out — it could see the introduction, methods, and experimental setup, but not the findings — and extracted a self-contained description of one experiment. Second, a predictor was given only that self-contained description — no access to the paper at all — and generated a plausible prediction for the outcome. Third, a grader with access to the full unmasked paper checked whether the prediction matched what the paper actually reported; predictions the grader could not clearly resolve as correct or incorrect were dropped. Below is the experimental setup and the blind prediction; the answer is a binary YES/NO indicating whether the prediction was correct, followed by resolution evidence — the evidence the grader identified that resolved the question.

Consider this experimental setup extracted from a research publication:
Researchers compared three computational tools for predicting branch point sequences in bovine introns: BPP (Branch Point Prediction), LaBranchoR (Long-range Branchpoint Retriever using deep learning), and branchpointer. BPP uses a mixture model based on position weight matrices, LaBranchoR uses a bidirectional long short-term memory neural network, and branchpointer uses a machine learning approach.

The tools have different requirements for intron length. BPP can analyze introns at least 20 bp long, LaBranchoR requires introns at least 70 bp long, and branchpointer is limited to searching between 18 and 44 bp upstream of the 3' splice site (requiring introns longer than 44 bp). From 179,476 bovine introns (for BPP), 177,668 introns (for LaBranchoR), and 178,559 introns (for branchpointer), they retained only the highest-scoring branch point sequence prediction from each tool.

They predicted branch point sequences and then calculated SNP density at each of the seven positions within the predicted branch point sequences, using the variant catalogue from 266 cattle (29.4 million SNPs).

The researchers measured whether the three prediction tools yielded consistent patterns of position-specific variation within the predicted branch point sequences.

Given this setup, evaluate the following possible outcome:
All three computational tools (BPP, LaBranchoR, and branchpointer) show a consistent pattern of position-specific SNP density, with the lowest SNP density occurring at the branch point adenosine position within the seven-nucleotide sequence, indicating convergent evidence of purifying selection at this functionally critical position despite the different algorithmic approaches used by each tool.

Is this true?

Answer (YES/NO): NO